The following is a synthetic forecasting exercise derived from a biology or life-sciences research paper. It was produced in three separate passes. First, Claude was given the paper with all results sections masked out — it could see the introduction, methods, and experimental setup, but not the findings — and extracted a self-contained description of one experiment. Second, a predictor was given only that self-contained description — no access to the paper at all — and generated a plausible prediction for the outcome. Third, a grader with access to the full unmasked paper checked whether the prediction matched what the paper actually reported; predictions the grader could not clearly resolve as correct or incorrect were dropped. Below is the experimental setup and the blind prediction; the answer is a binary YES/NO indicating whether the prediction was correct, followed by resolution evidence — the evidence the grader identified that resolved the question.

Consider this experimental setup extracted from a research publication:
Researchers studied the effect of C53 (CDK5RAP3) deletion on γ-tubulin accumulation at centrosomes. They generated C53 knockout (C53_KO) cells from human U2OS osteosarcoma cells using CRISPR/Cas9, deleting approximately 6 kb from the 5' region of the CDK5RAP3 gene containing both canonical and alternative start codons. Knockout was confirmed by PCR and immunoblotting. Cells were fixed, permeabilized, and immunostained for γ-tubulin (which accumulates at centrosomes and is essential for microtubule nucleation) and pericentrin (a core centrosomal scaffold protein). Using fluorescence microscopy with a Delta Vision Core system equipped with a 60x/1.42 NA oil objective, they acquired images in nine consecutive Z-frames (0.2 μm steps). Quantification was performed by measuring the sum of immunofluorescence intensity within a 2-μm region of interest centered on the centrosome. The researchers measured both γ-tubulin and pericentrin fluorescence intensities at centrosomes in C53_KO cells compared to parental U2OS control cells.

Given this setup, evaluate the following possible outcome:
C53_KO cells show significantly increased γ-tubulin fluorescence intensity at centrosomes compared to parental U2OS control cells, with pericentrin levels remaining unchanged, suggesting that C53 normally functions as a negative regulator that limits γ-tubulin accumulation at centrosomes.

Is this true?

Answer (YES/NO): YES